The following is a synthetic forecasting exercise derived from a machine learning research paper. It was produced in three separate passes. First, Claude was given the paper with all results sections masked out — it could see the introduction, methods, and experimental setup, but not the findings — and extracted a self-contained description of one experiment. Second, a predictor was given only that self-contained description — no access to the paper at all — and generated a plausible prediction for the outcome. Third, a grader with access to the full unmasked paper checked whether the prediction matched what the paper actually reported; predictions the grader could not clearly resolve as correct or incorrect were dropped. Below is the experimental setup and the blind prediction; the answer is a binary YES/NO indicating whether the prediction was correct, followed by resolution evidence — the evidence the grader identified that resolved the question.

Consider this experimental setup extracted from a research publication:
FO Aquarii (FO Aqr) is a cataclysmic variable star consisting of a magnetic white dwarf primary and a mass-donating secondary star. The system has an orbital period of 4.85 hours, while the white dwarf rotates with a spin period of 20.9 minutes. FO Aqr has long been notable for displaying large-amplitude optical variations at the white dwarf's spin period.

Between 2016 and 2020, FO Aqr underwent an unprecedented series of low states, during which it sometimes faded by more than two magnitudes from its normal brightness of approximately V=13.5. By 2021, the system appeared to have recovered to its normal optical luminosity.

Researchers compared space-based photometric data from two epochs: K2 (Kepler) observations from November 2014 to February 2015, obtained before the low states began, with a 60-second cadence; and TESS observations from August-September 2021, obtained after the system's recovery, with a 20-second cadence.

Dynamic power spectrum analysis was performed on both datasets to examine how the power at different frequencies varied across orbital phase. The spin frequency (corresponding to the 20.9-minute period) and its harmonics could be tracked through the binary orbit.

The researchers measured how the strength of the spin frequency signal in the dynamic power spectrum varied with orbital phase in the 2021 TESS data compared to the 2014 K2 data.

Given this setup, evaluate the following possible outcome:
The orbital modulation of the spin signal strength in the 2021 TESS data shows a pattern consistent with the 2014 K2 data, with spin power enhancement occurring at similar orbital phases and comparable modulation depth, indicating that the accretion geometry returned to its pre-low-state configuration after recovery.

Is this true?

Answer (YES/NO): NO